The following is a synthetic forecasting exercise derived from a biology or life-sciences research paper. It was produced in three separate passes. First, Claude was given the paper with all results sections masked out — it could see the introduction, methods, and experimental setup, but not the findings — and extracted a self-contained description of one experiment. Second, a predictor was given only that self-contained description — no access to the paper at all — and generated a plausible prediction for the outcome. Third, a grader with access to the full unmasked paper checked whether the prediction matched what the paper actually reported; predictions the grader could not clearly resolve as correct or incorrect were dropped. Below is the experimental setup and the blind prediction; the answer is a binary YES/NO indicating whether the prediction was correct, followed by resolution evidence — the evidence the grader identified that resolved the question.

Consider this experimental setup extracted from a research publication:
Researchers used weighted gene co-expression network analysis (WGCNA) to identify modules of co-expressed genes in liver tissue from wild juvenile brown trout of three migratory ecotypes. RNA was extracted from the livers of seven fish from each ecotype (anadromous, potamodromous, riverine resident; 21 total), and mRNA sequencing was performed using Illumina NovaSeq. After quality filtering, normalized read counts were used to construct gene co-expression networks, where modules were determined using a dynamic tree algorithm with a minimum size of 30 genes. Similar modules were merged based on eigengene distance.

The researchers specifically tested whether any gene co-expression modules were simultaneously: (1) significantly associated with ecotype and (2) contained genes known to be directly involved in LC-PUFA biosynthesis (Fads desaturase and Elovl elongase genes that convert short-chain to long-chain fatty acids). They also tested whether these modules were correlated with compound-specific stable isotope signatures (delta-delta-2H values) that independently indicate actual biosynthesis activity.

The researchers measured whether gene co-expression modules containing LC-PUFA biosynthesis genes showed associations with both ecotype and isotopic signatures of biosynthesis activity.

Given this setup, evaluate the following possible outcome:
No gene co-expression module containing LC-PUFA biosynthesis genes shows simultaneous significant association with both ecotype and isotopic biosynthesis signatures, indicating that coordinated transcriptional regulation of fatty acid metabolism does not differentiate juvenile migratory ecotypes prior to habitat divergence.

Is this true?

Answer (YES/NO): NO